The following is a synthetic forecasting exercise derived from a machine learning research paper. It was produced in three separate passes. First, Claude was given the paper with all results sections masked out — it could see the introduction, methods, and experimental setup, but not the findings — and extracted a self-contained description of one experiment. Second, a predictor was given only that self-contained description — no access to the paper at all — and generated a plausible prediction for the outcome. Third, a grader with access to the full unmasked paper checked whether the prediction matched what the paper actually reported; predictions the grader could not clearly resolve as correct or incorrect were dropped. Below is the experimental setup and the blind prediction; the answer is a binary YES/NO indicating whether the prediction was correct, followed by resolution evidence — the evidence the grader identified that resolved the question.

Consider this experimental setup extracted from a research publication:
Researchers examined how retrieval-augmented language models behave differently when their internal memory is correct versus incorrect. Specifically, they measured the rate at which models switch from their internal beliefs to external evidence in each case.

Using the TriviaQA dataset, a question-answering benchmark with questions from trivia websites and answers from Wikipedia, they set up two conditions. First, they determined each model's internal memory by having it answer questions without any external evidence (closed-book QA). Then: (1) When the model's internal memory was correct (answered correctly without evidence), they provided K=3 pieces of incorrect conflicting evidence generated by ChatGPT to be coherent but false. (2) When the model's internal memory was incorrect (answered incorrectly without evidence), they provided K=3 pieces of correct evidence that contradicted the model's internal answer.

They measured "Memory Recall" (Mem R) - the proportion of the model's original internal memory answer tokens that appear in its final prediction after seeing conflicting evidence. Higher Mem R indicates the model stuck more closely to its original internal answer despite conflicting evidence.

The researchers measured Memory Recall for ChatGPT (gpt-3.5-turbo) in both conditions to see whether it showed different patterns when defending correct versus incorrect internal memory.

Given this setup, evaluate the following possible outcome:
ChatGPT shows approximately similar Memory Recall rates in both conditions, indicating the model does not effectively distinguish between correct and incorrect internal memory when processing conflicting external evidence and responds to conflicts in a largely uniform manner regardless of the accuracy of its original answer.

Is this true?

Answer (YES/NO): NO